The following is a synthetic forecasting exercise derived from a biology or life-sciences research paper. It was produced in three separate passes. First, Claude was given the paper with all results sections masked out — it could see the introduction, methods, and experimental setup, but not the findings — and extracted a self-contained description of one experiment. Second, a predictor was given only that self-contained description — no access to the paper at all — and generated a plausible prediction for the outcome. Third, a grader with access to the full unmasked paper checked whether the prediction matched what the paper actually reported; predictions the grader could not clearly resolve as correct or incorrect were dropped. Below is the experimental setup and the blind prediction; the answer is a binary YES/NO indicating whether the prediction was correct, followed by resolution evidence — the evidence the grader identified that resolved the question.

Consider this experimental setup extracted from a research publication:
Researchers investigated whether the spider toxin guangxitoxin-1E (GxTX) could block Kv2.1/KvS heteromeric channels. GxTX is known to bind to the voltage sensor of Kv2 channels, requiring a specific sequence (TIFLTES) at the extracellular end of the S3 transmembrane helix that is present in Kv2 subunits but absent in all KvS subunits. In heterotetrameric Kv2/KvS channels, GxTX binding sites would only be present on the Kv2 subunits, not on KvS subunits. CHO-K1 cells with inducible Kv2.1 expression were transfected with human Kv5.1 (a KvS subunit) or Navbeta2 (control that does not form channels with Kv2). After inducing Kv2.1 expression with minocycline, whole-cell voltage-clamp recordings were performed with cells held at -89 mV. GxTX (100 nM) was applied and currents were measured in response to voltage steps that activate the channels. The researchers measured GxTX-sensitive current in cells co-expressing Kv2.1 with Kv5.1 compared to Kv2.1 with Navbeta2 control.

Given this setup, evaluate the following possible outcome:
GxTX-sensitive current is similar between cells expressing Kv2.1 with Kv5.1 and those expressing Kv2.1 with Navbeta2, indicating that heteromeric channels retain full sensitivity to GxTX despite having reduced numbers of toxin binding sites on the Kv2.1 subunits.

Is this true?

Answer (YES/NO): YES